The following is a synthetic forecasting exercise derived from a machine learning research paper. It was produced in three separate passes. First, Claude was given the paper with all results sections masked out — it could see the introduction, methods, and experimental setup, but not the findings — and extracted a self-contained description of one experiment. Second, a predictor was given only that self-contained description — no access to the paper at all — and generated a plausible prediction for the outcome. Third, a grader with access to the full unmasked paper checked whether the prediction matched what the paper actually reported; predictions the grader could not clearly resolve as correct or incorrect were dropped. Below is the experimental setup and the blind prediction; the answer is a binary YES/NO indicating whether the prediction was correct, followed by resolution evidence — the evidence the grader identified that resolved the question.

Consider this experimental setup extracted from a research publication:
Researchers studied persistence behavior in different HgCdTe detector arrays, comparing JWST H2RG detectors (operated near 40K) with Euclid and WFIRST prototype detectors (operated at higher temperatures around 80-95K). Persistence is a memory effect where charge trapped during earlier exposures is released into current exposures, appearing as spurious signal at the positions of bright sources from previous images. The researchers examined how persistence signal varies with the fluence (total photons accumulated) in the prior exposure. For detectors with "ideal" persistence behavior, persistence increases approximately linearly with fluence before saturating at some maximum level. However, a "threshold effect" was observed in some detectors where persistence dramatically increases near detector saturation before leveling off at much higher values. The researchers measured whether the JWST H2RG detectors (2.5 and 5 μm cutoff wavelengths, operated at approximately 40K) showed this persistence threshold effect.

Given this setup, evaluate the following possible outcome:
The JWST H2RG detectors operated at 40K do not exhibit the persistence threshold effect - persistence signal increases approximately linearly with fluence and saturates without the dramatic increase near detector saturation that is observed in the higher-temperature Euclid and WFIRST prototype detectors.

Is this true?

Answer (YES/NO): YES